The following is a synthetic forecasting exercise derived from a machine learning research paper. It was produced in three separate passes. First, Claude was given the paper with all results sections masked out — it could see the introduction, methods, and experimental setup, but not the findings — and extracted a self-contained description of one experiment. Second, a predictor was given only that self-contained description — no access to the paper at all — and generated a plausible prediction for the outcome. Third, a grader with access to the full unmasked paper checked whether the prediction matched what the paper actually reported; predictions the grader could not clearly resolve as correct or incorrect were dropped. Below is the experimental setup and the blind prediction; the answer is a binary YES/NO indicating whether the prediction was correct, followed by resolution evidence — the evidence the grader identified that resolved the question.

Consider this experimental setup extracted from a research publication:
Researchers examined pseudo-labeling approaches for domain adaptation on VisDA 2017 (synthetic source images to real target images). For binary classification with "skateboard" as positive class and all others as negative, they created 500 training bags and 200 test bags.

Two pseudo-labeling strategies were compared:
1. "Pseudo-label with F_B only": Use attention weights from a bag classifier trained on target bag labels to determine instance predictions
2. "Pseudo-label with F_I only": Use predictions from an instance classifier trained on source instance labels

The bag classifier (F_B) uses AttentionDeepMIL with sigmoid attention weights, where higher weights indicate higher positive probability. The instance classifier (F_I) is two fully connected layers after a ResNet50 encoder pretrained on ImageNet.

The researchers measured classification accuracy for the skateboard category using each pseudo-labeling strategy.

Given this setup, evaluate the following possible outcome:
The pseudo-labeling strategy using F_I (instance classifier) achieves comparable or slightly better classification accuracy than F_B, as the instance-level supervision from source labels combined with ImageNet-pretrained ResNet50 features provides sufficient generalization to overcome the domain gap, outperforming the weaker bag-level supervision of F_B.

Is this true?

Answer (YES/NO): NO